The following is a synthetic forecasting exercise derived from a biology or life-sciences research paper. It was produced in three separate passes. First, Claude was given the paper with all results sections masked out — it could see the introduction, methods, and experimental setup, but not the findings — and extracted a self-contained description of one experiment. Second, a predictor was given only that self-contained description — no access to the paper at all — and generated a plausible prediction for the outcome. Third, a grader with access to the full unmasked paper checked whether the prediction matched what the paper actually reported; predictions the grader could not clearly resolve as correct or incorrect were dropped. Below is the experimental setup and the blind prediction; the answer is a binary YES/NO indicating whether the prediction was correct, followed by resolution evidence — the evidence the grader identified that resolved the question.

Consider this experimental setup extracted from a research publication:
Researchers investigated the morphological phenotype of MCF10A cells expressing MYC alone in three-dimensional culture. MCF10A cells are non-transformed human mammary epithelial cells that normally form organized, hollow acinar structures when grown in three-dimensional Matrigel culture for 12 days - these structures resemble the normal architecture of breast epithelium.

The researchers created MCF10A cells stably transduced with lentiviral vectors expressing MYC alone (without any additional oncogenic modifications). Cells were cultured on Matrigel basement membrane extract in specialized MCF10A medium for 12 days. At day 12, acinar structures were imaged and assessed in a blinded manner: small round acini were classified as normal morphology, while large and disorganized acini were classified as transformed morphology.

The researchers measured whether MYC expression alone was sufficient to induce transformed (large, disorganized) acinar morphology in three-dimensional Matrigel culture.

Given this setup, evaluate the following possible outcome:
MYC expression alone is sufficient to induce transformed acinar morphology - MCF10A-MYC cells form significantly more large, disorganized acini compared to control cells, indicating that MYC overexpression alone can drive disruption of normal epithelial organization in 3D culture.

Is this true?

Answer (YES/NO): NO